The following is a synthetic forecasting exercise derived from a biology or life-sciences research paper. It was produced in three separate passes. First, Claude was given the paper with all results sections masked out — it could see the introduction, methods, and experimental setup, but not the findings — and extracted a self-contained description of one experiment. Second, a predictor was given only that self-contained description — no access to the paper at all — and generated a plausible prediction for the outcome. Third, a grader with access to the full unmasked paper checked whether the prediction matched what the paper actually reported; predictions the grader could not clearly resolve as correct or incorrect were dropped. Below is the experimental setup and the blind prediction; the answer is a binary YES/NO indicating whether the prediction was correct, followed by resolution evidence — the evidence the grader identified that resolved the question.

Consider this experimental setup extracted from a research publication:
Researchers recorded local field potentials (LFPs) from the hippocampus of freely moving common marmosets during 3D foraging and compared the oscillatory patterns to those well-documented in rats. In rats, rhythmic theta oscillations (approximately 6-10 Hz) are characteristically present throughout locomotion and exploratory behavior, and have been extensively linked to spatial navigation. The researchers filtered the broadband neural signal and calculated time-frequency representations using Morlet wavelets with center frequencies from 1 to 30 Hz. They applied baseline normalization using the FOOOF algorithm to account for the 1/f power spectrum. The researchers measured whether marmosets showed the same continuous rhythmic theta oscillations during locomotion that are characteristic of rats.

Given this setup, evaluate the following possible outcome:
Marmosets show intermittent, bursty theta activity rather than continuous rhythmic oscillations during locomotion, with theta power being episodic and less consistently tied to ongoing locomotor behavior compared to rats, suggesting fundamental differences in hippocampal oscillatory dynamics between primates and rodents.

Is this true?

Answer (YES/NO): YES